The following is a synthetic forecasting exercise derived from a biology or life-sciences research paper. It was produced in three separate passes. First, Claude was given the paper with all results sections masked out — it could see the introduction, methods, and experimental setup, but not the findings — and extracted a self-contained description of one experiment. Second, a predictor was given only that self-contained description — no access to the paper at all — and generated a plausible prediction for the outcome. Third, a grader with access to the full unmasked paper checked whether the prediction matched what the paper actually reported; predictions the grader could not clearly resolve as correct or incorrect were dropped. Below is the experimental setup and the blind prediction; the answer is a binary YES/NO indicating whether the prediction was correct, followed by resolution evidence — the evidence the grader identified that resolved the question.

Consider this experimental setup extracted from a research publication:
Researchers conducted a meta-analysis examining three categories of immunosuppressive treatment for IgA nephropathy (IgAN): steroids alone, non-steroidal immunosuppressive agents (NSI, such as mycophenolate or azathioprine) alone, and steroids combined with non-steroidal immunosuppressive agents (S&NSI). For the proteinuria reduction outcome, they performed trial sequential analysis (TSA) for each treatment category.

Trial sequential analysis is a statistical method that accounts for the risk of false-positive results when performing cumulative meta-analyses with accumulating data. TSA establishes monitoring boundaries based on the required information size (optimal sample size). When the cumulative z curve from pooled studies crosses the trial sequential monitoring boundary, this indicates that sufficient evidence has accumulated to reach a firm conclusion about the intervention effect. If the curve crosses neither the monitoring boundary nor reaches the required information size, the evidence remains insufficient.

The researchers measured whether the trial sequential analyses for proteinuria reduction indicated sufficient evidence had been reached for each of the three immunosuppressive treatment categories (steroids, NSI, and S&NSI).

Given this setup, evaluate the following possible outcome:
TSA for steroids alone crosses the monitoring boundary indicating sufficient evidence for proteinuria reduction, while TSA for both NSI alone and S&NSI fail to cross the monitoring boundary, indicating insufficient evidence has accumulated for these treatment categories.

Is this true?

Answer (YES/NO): NO